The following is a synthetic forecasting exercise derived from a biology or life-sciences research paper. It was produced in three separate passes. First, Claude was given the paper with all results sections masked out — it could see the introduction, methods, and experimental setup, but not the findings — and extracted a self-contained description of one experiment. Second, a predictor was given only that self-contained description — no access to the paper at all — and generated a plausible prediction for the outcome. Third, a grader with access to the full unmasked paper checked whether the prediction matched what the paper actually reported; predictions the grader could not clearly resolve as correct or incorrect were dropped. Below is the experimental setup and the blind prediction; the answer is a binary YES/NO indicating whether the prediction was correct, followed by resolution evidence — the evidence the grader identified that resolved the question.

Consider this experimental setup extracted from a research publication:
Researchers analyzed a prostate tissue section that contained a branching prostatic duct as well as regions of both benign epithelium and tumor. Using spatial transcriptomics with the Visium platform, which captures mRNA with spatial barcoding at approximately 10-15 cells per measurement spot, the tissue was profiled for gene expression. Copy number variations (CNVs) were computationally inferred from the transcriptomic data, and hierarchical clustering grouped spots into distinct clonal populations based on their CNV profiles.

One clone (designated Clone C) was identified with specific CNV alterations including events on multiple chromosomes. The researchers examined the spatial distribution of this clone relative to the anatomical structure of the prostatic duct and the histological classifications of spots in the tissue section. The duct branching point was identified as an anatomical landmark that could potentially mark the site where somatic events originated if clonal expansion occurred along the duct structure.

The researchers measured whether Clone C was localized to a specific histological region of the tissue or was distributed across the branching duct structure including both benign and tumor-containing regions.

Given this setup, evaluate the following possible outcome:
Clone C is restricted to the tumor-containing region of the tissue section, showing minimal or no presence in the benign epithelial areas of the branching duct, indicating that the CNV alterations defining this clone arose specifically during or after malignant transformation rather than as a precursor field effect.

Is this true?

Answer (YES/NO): NO